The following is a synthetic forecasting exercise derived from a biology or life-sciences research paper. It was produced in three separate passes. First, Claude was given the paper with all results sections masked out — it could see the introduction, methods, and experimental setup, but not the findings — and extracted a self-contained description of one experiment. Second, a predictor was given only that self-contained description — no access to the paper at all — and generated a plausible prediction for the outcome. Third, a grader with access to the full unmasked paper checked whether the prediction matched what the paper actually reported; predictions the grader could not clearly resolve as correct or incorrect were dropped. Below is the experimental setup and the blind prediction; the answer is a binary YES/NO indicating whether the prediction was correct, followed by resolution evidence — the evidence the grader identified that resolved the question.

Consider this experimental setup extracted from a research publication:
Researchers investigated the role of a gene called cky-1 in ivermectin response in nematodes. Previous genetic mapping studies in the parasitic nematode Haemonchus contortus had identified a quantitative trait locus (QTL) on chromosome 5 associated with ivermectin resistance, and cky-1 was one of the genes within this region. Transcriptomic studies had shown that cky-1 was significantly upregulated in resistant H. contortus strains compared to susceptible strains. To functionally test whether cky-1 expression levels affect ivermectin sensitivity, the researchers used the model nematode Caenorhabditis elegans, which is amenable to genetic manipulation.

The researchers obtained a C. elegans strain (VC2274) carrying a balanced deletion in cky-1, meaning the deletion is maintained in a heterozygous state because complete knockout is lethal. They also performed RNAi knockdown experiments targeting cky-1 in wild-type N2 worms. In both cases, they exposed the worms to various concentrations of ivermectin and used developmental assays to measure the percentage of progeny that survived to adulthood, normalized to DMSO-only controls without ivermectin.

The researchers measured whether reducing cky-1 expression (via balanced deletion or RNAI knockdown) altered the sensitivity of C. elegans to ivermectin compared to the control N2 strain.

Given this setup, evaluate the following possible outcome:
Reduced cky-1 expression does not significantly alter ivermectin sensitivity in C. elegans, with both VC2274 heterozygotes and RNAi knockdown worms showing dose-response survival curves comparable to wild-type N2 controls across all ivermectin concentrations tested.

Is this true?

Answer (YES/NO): NO